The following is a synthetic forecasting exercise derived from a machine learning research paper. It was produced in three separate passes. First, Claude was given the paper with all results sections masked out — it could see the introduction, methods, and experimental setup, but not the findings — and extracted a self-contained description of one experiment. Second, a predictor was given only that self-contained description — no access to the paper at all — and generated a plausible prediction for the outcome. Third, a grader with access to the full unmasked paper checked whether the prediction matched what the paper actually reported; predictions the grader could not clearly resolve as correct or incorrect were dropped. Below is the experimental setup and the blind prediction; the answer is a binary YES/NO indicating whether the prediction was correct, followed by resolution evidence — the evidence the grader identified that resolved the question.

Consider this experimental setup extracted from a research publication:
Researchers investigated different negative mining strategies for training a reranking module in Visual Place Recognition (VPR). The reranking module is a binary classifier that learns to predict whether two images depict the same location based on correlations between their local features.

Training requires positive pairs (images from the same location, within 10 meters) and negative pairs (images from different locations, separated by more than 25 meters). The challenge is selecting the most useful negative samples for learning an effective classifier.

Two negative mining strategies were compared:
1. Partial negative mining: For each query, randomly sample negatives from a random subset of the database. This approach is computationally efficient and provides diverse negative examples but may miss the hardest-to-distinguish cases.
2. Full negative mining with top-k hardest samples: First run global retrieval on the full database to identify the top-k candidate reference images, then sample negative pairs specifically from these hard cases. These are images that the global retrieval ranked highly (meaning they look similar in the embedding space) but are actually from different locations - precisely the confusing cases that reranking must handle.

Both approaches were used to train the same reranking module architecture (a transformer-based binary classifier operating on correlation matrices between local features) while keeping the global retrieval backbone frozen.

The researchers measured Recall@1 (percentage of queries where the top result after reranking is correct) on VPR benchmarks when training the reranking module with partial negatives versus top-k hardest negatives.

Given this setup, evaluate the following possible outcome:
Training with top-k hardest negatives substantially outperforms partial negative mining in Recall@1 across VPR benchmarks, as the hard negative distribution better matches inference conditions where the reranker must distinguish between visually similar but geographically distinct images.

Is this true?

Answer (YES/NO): NO